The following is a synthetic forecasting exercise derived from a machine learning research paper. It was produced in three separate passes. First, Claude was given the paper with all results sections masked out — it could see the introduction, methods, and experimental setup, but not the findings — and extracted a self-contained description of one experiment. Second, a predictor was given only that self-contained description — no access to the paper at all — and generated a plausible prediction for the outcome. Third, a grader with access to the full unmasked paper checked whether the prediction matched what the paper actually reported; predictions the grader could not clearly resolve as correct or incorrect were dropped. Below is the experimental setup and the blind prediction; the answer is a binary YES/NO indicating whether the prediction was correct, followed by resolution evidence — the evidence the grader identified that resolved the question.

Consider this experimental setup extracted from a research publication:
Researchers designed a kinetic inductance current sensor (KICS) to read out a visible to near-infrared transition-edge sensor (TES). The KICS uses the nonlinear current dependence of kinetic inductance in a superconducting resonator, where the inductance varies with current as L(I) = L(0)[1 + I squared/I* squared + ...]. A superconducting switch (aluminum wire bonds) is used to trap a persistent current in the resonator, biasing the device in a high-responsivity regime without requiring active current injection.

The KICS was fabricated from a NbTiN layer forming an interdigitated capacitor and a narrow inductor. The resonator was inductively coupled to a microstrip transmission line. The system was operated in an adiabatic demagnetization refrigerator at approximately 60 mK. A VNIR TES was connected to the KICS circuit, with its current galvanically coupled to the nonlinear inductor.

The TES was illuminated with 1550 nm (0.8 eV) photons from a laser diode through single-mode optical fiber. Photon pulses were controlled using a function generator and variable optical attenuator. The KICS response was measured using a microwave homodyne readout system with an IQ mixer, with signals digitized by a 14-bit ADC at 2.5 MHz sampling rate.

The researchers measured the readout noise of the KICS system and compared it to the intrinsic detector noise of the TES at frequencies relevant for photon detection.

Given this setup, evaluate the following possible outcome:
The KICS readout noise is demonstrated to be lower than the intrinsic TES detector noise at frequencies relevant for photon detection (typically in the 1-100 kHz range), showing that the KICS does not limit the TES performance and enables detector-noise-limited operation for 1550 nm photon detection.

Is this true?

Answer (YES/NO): YES